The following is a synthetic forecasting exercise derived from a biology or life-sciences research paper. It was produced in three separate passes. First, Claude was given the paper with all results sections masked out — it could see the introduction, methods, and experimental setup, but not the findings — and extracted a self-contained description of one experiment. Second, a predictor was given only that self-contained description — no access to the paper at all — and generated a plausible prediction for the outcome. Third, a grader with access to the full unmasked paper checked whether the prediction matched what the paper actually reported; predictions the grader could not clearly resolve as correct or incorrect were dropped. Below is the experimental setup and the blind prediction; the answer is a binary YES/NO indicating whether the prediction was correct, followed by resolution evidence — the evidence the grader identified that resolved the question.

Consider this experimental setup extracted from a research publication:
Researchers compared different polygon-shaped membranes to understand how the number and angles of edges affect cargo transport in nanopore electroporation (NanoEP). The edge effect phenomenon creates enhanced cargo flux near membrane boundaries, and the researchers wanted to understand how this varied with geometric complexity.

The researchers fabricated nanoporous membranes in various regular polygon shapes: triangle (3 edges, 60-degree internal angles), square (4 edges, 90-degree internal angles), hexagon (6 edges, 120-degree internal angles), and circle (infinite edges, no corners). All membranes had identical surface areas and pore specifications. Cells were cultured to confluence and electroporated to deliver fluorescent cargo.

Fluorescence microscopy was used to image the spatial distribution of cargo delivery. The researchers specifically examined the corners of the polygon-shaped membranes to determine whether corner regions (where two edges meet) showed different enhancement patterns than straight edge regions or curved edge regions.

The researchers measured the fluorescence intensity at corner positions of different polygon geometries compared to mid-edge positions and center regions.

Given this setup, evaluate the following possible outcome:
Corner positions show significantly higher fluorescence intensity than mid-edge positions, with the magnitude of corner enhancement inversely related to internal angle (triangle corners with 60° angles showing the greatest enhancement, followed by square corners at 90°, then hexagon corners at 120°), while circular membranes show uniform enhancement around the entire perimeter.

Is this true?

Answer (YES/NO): NO